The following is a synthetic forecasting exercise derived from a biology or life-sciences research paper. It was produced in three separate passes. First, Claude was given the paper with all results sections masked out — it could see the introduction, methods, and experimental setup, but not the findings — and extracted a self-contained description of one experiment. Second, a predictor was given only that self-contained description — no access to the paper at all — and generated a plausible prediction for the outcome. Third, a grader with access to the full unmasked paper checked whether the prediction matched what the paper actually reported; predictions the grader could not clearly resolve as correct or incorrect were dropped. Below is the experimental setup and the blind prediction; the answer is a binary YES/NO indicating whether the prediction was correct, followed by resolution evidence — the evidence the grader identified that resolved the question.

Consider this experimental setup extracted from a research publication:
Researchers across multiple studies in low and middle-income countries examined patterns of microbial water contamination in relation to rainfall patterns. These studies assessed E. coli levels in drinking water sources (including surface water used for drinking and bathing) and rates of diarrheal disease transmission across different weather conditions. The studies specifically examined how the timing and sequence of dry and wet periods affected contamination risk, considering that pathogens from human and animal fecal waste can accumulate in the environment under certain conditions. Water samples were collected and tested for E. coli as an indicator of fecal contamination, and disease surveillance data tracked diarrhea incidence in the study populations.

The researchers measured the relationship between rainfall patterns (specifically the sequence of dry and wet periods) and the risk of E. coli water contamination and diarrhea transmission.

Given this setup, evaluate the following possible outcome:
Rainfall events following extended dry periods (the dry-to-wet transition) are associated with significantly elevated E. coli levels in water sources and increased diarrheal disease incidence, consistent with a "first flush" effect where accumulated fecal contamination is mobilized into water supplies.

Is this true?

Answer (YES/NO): YES